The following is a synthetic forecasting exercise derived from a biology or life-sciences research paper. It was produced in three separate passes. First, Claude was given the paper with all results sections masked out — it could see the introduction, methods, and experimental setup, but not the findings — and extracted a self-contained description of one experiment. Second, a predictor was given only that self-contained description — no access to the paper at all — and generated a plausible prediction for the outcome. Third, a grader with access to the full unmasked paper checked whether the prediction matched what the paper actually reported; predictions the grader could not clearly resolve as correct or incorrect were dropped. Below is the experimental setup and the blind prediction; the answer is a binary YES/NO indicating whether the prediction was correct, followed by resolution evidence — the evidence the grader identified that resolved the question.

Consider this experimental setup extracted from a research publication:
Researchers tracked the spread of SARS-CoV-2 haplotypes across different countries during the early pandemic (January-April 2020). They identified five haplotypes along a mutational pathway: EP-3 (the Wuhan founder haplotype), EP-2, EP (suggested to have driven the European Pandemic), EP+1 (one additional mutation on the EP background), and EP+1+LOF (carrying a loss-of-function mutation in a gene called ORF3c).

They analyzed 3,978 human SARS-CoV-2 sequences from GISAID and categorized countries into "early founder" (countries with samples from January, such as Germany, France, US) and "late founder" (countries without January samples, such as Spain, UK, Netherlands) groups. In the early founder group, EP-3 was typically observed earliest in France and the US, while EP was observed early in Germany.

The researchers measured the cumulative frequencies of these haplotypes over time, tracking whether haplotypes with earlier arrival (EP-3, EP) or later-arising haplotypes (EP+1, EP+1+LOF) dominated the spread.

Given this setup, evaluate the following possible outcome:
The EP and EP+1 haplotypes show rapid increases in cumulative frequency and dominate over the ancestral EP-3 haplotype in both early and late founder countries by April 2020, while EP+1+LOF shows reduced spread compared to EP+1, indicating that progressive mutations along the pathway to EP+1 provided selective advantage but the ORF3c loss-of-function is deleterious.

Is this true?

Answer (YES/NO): NO